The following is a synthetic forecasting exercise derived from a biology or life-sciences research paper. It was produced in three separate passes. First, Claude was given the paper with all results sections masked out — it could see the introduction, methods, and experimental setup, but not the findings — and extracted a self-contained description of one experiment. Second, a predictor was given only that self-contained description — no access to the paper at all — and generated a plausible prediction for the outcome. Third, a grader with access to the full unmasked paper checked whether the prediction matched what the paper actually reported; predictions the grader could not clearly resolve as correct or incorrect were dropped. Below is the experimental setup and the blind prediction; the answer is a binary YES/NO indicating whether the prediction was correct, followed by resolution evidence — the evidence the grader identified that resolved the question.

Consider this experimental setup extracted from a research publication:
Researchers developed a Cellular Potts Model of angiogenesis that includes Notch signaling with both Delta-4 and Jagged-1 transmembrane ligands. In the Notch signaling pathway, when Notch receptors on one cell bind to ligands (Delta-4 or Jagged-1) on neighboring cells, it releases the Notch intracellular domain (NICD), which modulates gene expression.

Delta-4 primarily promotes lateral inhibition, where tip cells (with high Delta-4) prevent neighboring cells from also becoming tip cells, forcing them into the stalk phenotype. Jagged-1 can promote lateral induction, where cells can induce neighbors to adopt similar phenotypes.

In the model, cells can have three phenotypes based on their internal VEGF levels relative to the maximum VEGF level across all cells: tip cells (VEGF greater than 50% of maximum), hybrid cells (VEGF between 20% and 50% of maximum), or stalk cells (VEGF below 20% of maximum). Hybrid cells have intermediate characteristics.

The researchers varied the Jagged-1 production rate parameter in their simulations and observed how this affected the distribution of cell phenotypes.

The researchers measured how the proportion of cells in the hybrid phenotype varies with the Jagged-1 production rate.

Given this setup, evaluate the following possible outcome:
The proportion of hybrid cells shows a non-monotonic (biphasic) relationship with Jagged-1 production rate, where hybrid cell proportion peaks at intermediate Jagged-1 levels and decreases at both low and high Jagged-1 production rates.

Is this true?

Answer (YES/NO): NO